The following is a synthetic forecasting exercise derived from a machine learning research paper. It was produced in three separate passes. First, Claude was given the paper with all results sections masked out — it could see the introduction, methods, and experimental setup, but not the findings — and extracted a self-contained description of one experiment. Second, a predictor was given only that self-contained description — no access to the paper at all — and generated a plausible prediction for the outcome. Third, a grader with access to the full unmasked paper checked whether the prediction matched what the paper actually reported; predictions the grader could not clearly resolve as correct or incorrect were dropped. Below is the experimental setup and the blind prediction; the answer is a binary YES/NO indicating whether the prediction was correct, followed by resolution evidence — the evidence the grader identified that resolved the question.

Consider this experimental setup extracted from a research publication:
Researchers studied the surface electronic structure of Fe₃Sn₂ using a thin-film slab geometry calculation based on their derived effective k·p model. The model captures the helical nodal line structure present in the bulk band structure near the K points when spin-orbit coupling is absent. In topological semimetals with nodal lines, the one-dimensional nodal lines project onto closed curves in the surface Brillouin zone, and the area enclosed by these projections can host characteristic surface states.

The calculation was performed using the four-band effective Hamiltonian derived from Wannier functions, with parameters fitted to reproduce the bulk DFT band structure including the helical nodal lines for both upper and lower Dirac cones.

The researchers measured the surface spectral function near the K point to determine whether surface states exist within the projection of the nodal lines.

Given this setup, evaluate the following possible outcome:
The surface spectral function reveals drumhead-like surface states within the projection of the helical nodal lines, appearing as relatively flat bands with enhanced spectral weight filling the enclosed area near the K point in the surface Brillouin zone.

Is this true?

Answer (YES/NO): YES